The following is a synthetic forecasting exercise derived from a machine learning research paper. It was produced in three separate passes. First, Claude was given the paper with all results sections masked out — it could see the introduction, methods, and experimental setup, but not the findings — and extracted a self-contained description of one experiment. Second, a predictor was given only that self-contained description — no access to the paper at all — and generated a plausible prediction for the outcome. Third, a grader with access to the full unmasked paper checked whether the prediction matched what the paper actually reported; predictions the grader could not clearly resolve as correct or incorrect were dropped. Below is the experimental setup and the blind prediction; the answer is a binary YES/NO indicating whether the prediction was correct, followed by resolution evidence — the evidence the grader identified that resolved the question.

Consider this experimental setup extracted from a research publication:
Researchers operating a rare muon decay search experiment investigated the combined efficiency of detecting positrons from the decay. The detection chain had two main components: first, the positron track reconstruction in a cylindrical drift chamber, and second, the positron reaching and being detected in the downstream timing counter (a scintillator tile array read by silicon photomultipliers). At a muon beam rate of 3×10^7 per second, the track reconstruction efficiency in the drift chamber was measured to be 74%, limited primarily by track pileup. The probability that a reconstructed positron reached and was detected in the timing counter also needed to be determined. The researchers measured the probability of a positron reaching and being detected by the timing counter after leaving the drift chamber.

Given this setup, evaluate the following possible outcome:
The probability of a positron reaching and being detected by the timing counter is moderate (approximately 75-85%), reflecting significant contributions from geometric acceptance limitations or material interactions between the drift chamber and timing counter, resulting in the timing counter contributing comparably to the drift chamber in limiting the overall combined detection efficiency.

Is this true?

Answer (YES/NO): NO